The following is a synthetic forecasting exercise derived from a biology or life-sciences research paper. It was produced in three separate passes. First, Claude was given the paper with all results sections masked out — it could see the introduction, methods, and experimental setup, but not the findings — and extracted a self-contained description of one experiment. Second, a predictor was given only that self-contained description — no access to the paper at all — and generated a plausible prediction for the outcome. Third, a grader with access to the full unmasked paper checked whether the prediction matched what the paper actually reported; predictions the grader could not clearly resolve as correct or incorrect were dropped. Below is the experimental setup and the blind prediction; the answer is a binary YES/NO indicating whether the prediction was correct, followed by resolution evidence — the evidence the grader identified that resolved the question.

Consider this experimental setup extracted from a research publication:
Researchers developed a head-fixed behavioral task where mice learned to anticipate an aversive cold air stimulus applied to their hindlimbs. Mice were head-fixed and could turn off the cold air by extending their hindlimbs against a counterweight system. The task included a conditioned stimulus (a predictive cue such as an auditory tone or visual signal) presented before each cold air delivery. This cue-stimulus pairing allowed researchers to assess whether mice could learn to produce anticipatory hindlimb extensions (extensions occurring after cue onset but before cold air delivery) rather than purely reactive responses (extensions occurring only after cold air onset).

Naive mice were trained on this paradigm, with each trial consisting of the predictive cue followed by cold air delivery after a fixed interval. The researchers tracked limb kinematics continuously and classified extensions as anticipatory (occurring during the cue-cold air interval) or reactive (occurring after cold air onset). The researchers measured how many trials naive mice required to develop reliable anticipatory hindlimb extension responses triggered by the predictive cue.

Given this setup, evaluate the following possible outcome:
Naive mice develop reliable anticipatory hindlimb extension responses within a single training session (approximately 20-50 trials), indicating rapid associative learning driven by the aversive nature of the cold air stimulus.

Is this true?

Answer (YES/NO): YES